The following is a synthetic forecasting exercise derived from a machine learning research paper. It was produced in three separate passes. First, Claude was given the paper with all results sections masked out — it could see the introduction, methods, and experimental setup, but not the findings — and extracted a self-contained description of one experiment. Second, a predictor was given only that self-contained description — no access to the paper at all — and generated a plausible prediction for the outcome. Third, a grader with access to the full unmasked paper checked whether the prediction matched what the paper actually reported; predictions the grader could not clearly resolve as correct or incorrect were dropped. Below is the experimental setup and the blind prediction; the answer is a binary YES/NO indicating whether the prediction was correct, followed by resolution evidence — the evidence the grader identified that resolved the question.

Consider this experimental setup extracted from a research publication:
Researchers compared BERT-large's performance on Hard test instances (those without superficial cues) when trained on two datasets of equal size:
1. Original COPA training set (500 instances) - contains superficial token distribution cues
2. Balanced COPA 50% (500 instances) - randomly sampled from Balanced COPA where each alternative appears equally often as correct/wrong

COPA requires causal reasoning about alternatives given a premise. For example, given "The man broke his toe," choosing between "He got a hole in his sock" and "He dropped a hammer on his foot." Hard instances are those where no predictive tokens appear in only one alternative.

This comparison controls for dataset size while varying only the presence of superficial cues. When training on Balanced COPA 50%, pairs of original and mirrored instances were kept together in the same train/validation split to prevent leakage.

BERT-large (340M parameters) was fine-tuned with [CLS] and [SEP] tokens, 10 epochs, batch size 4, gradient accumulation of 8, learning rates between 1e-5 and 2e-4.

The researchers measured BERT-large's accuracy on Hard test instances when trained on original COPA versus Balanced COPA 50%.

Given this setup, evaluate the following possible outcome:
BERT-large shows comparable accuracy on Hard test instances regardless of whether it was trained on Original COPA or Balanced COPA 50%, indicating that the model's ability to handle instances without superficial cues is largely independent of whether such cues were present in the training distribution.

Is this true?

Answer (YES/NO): YES